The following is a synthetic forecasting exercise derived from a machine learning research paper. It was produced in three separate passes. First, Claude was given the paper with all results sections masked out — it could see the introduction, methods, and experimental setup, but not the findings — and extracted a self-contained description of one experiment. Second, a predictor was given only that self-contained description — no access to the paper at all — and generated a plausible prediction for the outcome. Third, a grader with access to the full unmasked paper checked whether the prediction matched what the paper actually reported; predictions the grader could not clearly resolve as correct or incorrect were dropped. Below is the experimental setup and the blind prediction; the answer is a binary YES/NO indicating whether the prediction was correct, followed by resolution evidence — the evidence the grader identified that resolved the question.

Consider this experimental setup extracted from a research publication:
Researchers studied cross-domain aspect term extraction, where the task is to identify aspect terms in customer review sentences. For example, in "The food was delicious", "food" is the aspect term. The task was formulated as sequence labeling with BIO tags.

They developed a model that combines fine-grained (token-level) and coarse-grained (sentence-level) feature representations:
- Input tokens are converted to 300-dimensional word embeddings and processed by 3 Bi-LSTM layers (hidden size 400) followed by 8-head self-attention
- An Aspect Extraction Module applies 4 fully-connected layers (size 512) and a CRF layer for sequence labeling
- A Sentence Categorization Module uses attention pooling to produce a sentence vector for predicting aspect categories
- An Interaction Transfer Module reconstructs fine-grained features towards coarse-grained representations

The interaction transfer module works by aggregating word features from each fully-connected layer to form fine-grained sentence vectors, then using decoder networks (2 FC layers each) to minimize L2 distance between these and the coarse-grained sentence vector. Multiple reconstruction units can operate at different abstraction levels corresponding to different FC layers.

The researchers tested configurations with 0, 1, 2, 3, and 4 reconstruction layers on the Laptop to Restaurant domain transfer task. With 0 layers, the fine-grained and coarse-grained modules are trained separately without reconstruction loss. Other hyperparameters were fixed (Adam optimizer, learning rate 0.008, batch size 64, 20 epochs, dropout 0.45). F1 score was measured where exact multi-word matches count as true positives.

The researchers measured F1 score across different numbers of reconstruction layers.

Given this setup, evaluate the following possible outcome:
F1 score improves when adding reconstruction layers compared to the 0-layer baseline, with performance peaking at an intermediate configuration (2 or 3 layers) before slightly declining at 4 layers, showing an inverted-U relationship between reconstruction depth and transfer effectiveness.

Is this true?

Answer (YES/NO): YES